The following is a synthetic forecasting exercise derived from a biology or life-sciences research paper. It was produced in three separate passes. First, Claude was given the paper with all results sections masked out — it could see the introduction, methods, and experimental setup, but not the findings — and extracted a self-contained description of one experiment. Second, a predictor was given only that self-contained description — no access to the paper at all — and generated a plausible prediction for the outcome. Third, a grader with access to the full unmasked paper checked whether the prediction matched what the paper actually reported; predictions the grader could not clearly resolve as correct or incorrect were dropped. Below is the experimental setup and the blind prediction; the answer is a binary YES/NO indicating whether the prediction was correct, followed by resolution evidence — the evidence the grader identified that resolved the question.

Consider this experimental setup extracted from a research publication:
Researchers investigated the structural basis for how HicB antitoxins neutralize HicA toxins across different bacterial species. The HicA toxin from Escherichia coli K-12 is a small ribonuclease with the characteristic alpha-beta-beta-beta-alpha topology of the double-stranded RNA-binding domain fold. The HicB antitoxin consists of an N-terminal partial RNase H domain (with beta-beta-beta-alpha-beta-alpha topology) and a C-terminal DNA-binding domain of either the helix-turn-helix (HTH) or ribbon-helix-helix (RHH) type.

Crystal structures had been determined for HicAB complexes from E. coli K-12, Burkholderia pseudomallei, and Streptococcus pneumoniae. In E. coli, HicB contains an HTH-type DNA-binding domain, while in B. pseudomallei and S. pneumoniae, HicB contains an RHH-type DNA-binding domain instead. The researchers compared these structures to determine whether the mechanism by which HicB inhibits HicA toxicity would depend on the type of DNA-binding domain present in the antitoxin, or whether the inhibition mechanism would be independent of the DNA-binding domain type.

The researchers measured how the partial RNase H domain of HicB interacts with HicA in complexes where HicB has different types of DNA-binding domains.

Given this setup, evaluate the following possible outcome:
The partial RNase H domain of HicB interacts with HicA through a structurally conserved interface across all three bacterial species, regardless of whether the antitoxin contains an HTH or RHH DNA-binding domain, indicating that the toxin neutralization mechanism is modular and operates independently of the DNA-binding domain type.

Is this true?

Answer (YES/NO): YES